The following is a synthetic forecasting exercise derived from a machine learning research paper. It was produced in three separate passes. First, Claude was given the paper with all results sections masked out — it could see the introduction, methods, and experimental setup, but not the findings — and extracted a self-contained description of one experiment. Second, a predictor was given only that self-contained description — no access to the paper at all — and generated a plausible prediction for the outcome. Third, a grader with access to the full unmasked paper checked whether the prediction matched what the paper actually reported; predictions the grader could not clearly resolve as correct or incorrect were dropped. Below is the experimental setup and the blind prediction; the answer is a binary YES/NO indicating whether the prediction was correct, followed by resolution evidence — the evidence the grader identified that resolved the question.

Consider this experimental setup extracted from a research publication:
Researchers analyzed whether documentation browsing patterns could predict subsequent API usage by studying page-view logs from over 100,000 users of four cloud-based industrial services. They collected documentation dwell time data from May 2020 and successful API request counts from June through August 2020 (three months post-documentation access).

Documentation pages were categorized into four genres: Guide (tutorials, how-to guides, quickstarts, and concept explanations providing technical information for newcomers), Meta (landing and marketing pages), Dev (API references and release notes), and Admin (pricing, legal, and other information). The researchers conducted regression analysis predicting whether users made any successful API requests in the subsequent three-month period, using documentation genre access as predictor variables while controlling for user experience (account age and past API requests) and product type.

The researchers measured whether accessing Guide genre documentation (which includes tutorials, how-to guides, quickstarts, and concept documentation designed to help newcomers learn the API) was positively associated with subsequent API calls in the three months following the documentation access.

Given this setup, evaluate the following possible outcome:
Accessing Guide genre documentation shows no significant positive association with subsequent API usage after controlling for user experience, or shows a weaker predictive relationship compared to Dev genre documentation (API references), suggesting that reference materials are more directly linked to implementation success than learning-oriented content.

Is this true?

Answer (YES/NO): NO